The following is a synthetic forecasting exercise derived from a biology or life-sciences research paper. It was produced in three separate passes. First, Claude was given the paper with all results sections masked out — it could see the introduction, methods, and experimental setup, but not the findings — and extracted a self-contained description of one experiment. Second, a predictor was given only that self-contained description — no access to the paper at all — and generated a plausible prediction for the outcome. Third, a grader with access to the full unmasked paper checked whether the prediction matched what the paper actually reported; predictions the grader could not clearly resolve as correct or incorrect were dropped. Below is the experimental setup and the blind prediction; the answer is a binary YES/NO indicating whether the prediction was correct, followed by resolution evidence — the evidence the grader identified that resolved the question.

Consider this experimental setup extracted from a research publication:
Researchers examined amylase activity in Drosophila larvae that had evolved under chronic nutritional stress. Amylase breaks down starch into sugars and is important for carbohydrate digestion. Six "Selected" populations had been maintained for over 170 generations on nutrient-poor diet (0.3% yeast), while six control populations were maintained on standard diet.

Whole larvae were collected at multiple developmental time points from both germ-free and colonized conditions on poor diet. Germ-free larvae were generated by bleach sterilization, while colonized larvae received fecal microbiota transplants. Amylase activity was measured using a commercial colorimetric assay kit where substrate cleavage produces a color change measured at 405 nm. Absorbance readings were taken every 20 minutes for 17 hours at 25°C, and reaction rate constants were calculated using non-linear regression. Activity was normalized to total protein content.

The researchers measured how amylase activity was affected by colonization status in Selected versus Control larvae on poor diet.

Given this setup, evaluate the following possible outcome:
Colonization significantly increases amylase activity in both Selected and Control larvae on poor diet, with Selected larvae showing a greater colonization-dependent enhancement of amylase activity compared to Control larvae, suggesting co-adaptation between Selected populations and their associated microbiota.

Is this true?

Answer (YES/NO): NO